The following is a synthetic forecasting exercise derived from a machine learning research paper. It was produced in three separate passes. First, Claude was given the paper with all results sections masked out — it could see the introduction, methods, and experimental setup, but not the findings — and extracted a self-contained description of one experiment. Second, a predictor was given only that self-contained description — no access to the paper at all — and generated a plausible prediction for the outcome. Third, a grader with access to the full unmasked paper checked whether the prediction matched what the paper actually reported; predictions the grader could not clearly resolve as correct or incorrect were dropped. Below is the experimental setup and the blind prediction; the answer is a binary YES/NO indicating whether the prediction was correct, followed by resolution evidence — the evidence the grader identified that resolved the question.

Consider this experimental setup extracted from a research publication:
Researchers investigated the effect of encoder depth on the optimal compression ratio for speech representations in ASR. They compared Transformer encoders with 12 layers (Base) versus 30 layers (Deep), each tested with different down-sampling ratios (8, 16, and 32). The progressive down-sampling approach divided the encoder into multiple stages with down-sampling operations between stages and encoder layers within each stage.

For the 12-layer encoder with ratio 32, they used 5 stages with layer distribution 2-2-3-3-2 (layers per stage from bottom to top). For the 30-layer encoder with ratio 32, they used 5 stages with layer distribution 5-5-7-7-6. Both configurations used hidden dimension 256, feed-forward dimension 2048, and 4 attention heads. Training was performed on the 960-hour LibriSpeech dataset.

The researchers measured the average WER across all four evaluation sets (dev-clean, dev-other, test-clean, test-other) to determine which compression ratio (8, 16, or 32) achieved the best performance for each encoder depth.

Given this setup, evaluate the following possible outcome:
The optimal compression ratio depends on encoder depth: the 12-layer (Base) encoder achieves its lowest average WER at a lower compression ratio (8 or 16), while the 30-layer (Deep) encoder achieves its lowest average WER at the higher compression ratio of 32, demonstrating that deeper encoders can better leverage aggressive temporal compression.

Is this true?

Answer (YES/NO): NO